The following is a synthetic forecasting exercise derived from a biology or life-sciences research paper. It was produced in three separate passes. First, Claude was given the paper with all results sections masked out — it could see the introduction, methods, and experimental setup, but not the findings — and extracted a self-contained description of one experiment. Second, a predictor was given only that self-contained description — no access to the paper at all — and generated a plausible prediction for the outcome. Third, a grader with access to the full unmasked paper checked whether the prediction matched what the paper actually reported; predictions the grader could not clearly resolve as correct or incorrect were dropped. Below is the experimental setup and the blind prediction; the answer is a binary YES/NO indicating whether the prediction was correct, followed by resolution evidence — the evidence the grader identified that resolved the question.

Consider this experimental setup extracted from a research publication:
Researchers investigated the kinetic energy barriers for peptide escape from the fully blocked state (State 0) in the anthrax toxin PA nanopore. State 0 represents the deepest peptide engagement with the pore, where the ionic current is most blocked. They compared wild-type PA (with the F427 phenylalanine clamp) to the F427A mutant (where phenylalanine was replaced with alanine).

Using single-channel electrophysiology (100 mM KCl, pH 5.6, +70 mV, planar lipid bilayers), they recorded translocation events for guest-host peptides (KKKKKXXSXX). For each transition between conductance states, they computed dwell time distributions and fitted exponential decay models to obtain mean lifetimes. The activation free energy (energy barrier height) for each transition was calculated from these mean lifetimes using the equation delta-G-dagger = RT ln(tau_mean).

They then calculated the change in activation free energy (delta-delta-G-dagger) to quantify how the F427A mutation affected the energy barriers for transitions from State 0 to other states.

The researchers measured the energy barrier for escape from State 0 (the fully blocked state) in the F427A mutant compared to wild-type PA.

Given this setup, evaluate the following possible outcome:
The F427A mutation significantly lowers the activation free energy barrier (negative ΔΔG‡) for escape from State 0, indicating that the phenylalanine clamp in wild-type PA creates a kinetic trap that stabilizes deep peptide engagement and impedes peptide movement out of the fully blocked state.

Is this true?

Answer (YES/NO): YES